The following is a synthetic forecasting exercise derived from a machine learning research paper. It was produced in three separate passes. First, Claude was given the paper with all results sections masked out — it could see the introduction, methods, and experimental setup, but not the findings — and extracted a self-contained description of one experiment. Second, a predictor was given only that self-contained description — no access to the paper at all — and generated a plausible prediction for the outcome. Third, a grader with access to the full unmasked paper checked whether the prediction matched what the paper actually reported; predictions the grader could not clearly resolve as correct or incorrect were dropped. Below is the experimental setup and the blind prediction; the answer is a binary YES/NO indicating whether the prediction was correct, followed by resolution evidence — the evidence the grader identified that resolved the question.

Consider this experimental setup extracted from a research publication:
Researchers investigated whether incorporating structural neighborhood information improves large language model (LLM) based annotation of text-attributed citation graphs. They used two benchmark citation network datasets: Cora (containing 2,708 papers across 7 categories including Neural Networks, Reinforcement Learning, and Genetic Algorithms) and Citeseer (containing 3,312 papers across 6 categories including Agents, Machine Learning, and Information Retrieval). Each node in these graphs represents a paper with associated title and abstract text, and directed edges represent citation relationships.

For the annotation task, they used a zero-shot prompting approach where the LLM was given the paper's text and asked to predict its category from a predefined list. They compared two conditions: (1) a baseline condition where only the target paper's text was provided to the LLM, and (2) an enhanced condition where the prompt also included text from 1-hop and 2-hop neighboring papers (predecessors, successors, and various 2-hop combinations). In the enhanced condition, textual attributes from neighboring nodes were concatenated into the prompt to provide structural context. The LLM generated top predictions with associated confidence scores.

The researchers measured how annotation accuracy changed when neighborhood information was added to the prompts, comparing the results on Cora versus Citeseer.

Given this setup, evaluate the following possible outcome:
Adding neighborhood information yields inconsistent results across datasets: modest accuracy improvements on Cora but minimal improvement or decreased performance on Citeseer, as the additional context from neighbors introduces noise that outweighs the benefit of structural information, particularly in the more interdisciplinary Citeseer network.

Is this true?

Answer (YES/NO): YES